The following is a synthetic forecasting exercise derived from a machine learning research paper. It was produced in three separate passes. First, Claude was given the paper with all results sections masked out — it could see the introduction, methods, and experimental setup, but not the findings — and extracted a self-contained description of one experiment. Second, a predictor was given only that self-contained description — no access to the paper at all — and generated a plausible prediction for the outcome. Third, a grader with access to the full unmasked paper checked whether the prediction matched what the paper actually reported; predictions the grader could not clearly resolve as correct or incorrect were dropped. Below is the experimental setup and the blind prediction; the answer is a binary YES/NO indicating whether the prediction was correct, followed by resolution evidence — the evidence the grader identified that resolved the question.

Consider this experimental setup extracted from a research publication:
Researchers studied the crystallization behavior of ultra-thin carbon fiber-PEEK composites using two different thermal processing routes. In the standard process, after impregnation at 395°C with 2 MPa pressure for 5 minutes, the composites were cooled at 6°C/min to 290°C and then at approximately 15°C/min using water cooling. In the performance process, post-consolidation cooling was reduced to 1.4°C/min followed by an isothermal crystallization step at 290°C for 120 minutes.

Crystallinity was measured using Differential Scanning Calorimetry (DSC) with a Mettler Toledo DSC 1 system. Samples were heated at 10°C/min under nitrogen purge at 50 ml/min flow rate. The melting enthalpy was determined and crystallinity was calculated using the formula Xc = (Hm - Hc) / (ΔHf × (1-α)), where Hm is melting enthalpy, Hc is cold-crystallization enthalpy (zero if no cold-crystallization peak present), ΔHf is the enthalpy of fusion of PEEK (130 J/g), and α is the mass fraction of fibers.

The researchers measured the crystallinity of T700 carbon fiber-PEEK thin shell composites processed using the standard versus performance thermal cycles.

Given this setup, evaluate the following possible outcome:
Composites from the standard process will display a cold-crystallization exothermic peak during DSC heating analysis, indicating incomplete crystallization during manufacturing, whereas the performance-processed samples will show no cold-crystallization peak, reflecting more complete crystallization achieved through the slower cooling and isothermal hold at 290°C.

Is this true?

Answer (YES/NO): NO